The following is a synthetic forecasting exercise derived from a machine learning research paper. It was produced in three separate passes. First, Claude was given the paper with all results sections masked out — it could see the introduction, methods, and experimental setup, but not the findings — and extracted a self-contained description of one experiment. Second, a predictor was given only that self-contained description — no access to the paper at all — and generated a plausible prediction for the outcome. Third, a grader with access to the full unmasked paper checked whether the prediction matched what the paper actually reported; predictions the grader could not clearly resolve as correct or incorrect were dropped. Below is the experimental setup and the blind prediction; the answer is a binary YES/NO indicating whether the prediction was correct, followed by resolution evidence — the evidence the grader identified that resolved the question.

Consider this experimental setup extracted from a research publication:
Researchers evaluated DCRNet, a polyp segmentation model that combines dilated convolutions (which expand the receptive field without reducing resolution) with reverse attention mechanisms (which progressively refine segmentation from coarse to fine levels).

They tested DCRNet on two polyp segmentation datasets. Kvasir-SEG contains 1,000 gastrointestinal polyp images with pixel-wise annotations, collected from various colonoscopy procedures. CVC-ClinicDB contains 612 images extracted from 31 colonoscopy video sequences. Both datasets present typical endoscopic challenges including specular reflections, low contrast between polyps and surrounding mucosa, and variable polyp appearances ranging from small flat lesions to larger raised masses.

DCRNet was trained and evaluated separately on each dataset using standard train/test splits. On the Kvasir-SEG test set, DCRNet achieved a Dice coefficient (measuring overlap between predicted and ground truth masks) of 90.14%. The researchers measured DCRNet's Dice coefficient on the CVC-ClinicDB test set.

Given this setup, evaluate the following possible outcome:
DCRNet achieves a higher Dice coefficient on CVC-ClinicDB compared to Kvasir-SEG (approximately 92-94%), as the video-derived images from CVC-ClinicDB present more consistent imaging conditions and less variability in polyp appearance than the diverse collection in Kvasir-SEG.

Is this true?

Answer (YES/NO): NO